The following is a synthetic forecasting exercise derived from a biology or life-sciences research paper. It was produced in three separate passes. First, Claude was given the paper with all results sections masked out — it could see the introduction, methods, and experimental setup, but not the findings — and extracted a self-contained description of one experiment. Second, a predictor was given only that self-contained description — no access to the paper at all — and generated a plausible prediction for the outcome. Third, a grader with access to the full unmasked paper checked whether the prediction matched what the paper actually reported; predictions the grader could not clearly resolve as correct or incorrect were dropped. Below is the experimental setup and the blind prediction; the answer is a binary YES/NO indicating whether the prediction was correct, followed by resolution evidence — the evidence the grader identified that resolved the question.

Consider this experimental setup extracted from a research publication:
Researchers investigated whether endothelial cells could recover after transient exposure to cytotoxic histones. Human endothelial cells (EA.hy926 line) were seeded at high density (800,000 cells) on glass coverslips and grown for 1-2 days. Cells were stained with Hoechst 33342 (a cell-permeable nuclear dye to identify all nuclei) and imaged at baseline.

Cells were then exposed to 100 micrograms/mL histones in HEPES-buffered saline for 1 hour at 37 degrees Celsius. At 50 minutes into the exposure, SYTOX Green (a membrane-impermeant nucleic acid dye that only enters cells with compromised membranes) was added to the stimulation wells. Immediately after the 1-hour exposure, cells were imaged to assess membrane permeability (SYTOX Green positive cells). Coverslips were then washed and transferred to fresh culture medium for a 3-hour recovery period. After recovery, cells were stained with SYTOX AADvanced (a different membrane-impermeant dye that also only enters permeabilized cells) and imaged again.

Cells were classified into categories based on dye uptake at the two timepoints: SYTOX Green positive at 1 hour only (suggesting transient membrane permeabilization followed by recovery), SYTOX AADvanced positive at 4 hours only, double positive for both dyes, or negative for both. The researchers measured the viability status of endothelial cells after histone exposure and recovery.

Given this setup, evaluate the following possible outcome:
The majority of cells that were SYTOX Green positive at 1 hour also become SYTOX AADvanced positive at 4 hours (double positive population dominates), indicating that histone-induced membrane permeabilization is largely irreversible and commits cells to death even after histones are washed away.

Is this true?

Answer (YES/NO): NO